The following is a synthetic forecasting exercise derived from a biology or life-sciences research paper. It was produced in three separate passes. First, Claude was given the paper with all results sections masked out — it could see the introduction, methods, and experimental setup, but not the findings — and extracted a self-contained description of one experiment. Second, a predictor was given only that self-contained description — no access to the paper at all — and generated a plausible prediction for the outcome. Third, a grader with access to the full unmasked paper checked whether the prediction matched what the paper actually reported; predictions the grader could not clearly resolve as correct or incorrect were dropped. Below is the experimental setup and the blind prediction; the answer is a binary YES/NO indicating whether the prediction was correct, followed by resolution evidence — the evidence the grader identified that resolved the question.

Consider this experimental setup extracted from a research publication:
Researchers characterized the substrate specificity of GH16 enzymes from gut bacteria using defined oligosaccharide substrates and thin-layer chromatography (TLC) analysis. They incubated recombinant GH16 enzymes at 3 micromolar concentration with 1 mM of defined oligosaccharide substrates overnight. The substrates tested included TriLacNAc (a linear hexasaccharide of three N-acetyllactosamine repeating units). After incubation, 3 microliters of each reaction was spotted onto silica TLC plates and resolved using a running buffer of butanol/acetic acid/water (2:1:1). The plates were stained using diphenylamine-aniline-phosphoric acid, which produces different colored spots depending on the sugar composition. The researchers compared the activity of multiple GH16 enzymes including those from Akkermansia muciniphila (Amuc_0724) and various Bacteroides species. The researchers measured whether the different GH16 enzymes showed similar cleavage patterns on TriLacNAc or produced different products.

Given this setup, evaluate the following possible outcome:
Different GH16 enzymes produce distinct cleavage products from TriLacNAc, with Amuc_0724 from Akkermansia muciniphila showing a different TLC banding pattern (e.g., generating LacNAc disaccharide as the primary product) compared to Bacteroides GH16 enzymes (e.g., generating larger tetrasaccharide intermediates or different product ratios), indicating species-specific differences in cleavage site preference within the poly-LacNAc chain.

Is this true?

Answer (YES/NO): NO